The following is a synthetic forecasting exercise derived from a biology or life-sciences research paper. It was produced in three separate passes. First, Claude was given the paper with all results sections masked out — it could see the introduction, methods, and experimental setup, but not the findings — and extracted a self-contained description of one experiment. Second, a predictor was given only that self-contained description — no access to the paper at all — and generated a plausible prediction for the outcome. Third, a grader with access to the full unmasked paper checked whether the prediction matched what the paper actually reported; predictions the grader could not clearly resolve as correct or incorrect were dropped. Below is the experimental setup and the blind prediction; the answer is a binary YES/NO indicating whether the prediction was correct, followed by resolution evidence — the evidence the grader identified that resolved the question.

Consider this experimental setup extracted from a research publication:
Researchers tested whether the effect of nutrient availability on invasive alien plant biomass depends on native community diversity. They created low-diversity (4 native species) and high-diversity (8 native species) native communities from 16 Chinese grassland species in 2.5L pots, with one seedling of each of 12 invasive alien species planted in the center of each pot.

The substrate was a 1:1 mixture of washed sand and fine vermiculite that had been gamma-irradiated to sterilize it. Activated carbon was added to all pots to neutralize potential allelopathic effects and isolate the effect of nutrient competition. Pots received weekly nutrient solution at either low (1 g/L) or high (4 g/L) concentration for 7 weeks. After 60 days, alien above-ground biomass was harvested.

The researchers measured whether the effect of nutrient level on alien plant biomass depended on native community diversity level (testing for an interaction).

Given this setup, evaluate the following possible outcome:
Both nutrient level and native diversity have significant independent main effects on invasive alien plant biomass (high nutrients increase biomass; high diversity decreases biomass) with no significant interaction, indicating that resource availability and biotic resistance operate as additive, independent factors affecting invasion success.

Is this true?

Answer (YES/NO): NO